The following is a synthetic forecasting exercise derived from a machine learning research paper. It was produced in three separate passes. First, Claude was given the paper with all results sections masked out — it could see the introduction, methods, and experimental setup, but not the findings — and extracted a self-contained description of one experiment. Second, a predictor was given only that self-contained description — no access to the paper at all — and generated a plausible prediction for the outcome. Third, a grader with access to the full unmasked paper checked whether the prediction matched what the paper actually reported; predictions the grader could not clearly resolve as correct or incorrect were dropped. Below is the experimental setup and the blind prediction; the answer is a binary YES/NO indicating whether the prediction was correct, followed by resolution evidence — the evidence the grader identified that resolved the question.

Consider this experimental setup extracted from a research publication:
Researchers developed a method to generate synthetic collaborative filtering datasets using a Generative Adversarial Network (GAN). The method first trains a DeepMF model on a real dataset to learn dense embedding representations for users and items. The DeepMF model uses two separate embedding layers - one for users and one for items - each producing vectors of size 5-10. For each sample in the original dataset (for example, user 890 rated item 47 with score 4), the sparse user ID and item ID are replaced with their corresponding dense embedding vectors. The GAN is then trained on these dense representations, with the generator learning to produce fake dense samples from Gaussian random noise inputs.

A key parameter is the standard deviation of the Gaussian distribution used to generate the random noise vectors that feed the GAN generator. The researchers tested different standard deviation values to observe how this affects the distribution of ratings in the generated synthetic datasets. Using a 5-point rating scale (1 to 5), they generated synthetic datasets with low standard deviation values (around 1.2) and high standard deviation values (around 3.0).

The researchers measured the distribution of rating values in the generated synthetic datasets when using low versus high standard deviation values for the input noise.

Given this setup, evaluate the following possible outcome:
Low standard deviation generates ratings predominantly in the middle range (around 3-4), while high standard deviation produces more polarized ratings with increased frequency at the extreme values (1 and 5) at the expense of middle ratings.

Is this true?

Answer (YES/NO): YES